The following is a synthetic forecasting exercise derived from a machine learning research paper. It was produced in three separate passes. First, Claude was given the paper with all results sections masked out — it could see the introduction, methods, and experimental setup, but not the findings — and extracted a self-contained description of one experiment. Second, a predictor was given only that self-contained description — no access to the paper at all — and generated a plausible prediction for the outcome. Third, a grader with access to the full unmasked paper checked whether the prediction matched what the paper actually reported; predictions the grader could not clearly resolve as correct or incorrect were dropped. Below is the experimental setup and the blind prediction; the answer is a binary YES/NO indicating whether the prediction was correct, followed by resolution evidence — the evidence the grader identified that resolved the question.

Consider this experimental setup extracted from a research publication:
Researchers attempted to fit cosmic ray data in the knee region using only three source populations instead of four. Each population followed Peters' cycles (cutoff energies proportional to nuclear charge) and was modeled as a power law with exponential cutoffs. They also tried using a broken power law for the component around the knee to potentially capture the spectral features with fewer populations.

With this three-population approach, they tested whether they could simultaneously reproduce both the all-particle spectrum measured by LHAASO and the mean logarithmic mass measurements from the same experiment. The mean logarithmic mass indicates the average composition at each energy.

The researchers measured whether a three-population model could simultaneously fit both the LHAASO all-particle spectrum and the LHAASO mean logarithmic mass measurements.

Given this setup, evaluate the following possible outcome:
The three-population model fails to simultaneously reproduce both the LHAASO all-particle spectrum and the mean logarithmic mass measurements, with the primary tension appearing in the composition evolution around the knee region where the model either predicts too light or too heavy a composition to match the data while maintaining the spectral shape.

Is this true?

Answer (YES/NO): YES